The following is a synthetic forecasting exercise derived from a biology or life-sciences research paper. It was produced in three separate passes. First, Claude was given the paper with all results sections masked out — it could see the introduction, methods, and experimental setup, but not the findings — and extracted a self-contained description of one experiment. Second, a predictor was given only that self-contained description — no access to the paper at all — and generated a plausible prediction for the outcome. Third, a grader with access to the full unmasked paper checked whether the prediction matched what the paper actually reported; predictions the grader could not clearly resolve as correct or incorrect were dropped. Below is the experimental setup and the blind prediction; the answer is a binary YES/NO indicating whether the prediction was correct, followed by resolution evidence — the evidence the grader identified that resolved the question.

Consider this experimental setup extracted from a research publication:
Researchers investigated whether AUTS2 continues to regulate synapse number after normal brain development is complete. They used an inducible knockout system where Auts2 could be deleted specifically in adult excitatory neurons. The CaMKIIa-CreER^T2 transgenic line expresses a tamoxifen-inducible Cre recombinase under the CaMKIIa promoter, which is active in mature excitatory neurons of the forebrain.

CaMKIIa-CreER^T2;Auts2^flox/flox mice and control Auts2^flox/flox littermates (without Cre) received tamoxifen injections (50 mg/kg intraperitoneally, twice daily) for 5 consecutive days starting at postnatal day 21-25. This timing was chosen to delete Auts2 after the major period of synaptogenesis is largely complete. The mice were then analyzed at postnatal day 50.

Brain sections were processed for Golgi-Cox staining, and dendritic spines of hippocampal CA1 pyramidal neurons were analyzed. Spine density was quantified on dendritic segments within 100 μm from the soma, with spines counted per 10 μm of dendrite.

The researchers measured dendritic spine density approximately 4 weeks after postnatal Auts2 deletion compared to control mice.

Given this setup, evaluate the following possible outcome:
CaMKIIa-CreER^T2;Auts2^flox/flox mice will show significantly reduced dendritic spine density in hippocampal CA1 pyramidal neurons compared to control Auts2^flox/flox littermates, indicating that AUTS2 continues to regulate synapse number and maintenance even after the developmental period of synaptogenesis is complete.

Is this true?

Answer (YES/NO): NO